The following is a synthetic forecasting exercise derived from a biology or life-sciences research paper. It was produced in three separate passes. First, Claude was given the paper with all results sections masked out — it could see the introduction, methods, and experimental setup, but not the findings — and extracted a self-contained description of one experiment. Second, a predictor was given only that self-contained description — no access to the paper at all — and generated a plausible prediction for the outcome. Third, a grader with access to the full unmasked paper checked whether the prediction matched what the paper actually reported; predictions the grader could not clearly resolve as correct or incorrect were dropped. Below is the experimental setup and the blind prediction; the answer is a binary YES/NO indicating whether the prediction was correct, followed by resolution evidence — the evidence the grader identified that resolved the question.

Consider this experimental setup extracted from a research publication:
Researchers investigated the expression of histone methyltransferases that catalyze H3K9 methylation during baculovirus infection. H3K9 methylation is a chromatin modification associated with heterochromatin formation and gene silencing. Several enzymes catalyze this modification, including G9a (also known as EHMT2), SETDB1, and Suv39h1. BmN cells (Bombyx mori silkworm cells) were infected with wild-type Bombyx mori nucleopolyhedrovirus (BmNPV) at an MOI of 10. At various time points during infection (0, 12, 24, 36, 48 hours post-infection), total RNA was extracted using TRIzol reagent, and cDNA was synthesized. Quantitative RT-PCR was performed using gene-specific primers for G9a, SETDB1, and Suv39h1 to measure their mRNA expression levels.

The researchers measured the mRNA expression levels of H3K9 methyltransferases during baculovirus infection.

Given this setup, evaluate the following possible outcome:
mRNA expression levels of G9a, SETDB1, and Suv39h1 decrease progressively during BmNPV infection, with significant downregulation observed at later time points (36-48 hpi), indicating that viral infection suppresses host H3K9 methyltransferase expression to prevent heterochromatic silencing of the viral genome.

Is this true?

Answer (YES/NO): NO